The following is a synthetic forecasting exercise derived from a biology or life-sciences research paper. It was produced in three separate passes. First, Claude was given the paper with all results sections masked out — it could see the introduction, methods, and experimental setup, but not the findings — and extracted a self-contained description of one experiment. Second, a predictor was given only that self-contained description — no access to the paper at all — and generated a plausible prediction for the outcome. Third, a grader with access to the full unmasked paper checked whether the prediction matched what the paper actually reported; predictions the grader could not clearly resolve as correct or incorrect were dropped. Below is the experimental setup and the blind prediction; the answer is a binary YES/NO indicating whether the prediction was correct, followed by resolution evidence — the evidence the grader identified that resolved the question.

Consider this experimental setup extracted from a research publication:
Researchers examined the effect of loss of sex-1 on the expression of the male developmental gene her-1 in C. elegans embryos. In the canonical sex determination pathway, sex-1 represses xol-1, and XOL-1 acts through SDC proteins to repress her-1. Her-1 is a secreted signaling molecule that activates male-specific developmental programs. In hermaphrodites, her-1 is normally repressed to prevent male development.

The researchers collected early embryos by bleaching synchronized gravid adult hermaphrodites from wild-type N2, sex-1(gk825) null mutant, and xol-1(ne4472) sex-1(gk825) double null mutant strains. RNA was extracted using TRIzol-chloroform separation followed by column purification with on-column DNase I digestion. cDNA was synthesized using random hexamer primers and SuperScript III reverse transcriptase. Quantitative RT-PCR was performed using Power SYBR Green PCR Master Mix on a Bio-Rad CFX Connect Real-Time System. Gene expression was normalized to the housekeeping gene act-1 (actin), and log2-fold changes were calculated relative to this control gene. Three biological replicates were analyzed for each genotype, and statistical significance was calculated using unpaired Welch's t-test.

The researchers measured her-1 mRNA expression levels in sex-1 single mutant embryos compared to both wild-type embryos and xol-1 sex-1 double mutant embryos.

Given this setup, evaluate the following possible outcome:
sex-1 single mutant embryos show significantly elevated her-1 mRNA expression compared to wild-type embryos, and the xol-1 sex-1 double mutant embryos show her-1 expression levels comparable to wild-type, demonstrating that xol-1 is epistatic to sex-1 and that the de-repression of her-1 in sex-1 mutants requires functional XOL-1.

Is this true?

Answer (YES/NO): NO